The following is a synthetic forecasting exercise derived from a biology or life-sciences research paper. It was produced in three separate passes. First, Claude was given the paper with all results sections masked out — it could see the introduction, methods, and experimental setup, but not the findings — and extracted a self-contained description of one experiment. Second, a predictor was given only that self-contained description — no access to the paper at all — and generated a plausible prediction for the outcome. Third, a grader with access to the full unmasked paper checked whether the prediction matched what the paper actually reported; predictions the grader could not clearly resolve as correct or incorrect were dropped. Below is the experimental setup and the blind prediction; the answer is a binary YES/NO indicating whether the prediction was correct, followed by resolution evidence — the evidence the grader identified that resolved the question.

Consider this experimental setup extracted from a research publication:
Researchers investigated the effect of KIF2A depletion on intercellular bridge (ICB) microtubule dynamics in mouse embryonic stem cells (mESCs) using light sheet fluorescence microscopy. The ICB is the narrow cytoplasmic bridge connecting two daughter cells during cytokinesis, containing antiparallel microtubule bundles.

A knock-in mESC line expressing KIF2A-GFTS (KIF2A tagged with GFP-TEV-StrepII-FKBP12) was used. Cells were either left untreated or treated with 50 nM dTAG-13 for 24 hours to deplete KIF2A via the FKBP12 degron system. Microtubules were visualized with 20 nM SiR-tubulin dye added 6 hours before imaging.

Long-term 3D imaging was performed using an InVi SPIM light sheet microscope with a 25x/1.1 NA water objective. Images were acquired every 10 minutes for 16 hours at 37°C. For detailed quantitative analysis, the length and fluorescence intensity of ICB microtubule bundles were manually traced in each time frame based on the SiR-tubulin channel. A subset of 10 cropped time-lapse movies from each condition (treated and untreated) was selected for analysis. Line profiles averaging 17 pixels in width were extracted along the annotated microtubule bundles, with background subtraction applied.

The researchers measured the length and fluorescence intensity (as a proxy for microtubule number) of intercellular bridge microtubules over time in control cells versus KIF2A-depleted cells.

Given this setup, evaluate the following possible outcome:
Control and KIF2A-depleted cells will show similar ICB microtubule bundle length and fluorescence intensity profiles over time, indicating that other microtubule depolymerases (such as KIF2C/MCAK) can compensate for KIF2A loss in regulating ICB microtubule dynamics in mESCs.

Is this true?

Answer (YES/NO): NO